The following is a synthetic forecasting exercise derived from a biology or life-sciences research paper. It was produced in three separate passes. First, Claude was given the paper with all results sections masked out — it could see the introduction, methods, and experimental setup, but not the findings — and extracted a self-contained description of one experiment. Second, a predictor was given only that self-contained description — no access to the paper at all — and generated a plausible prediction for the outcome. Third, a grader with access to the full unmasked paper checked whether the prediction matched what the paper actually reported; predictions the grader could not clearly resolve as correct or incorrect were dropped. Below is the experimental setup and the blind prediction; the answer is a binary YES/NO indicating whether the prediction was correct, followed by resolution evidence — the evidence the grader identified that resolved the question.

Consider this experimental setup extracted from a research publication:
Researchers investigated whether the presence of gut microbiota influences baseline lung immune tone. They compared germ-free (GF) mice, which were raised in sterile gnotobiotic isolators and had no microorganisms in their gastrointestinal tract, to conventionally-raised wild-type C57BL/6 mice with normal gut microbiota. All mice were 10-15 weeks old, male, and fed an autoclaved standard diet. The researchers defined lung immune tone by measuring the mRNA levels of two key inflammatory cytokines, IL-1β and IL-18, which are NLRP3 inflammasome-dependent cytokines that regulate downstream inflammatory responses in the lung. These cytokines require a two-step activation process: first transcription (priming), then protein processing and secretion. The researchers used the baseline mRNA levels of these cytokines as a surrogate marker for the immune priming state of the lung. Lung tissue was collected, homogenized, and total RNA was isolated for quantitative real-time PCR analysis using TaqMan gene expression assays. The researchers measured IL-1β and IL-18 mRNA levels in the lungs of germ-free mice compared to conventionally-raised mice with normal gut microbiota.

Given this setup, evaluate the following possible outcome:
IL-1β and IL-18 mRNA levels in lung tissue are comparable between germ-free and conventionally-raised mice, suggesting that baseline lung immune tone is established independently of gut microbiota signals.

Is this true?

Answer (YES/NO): NO